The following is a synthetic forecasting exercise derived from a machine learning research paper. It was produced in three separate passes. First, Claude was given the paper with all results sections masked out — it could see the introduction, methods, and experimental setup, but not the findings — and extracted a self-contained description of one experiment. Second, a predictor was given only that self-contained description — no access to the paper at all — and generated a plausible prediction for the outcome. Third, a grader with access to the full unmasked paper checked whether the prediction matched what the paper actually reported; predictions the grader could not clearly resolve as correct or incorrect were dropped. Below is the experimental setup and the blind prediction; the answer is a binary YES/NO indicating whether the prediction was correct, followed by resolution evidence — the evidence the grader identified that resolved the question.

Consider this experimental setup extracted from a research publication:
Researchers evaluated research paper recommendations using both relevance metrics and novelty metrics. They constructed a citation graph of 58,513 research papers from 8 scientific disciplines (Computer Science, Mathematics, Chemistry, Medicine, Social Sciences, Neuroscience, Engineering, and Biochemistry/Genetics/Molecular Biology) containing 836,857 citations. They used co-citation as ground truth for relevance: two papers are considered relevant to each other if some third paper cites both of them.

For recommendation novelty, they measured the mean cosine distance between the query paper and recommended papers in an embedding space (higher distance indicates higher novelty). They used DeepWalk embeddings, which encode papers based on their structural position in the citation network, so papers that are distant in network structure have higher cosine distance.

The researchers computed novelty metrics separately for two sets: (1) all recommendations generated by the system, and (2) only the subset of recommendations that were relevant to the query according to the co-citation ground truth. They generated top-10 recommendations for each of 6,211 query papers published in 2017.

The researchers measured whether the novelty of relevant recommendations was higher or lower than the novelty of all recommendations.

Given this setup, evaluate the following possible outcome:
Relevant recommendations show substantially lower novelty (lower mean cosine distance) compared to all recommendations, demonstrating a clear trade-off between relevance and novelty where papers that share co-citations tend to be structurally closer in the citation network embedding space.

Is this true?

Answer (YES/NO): YES